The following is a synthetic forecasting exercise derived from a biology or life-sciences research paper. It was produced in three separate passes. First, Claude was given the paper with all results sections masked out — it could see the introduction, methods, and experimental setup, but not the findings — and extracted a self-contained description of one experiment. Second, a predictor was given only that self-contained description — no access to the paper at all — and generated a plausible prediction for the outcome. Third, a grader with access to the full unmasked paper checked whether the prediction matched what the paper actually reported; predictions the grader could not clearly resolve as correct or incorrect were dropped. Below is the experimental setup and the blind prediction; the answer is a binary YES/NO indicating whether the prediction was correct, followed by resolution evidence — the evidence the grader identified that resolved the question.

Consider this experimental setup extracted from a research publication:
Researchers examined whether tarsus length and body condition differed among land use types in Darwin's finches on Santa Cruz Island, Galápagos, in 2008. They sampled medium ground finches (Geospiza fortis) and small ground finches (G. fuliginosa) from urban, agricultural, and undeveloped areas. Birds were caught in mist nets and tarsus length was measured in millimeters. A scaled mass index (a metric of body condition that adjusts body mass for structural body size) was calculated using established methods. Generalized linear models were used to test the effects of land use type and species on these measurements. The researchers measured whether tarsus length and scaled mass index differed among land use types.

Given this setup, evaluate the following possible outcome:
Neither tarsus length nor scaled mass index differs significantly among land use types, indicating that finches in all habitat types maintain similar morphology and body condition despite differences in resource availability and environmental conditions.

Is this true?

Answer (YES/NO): YES